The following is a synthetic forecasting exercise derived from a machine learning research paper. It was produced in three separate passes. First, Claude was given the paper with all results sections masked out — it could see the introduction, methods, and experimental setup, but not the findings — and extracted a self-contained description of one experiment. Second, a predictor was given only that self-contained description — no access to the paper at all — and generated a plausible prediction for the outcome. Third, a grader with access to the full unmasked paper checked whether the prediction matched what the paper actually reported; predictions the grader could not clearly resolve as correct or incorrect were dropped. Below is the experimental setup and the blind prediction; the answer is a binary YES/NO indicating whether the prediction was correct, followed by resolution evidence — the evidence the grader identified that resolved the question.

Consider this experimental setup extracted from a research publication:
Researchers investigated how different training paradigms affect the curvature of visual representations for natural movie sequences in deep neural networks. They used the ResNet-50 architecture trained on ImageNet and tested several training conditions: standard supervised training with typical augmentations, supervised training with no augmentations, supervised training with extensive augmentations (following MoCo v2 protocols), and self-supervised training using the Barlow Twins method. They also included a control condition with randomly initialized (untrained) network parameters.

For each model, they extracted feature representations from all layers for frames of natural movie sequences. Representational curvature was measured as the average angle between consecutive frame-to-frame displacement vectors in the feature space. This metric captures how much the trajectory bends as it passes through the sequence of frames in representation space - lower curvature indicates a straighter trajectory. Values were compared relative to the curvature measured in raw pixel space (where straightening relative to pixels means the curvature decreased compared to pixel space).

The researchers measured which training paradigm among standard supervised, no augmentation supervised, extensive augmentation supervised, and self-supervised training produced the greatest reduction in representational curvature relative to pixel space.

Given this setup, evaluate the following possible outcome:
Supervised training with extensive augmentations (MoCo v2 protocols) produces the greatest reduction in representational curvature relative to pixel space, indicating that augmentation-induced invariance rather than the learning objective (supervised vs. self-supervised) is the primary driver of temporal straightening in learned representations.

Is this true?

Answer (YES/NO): NO